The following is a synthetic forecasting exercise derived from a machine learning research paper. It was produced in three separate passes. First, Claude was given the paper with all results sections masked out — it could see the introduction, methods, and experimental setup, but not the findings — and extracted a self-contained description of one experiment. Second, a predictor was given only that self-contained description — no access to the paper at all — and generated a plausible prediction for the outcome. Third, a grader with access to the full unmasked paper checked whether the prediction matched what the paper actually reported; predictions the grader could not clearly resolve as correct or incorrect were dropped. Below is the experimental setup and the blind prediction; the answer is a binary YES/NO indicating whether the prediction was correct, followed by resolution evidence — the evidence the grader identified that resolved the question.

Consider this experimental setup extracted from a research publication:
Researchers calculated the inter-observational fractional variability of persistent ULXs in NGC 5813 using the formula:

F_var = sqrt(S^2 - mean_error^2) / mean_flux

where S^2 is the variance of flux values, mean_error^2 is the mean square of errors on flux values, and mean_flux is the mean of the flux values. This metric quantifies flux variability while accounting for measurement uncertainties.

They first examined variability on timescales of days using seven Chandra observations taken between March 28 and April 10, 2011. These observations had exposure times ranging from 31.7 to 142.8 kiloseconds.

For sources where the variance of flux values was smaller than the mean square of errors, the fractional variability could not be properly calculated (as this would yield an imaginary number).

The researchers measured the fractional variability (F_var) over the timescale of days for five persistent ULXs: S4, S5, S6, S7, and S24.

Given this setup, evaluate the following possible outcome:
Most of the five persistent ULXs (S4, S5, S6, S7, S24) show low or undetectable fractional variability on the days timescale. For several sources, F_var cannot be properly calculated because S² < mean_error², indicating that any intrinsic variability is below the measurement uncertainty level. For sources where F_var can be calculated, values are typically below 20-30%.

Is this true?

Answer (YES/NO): YES